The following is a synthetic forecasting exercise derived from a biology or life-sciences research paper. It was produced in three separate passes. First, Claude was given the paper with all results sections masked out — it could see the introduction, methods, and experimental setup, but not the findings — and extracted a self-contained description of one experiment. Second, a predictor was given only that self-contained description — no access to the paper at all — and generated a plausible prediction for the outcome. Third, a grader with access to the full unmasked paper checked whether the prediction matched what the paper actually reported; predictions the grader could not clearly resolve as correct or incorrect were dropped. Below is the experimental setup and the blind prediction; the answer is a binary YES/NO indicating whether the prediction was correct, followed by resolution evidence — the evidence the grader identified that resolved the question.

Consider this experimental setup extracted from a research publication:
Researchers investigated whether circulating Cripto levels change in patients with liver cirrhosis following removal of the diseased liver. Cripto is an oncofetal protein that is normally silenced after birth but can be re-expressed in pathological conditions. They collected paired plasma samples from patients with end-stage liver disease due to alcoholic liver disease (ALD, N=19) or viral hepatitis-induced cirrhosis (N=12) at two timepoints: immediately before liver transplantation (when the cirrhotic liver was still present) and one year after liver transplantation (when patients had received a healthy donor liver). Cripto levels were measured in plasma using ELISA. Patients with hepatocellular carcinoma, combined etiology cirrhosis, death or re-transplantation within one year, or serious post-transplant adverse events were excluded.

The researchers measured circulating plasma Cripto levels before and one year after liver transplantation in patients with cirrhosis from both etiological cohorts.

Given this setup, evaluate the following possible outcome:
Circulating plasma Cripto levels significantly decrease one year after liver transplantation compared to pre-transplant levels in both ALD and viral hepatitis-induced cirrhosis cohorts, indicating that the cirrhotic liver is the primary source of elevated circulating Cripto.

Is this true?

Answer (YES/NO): YES